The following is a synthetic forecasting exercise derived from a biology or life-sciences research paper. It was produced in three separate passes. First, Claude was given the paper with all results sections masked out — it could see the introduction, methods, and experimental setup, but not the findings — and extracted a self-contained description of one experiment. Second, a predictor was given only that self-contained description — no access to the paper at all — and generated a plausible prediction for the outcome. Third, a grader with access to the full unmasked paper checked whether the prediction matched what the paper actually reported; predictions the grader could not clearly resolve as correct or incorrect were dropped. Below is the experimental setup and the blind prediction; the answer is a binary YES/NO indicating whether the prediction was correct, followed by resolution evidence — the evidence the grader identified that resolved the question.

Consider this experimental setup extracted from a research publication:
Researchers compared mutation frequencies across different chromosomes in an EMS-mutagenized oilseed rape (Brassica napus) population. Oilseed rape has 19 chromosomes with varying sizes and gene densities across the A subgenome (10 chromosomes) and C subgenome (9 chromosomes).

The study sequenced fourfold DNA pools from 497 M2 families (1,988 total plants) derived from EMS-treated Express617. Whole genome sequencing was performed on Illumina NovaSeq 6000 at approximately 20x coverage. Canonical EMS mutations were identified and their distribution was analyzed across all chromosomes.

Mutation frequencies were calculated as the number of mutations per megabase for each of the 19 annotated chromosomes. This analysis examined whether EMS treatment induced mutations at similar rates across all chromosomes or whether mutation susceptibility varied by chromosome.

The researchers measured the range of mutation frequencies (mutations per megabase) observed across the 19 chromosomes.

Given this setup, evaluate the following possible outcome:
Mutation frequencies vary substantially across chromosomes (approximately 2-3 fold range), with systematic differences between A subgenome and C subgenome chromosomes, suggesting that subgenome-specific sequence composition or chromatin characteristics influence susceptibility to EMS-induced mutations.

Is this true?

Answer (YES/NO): NO